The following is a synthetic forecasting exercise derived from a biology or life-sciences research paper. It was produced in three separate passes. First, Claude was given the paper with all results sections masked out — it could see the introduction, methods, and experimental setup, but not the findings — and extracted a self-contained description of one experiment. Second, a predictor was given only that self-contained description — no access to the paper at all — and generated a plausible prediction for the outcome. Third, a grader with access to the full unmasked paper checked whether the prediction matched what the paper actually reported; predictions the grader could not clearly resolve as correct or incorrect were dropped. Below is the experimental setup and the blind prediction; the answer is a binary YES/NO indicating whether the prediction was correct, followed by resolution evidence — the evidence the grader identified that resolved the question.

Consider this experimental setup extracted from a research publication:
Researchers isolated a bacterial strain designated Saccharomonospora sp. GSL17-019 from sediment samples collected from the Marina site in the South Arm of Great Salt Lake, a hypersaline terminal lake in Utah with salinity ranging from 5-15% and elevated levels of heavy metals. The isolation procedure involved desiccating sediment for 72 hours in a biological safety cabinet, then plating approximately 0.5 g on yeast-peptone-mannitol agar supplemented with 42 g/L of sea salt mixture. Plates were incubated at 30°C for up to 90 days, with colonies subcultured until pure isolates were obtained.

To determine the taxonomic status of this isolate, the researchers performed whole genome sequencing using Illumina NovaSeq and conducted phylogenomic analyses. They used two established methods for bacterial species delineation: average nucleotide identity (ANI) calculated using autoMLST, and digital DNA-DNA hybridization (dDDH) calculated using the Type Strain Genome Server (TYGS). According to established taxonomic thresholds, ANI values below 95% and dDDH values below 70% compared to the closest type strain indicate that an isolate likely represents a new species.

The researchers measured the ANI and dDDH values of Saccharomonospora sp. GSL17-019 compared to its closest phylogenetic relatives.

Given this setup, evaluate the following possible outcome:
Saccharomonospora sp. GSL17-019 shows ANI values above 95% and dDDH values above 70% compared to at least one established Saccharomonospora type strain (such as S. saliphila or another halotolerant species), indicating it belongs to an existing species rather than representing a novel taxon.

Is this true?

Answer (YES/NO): NO